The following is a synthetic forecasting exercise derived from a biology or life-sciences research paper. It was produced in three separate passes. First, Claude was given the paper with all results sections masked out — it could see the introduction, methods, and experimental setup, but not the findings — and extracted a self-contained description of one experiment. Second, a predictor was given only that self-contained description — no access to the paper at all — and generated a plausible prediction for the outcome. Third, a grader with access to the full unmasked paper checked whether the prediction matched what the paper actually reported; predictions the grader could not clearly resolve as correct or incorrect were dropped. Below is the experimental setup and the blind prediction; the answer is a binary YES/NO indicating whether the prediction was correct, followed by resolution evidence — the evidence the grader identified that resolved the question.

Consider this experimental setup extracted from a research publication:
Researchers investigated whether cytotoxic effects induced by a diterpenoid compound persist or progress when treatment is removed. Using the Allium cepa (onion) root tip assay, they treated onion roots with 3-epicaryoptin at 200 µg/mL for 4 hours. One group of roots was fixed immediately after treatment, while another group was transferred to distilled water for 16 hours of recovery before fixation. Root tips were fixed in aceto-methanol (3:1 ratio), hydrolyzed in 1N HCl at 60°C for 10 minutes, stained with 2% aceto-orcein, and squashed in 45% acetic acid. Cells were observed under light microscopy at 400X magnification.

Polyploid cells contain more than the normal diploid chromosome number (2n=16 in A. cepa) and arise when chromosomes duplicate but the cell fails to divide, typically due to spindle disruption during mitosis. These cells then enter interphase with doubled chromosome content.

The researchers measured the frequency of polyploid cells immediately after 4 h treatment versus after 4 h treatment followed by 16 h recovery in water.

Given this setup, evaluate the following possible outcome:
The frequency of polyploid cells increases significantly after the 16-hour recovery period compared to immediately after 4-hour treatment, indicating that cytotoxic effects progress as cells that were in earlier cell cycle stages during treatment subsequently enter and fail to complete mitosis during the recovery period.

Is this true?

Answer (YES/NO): YES